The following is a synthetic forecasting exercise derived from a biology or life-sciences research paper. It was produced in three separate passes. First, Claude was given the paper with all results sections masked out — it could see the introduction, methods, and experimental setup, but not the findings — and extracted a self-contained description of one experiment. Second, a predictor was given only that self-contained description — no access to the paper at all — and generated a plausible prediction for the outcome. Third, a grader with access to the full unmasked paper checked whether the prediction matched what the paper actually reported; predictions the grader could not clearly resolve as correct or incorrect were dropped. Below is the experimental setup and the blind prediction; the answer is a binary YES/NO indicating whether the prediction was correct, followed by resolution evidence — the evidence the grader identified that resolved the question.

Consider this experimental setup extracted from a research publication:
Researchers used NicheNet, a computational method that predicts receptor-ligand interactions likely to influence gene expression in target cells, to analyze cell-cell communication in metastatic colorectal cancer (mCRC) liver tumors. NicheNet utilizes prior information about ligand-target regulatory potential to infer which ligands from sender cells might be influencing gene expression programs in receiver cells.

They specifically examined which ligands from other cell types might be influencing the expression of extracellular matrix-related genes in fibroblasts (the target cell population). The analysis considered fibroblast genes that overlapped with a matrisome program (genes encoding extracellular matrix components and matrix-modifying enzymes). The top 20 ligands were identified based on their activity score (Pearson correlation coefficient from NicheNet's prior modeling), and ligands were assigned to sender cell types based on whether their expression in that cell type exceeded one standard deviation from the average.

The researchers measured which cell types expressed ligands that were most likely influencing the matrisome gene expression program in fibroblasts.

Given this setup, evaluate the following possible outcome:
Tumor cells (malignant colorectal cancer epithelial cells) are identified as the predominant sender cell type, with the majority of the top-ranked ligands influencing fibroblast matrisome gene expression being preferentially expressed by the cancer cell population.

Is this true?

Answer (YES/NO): NO